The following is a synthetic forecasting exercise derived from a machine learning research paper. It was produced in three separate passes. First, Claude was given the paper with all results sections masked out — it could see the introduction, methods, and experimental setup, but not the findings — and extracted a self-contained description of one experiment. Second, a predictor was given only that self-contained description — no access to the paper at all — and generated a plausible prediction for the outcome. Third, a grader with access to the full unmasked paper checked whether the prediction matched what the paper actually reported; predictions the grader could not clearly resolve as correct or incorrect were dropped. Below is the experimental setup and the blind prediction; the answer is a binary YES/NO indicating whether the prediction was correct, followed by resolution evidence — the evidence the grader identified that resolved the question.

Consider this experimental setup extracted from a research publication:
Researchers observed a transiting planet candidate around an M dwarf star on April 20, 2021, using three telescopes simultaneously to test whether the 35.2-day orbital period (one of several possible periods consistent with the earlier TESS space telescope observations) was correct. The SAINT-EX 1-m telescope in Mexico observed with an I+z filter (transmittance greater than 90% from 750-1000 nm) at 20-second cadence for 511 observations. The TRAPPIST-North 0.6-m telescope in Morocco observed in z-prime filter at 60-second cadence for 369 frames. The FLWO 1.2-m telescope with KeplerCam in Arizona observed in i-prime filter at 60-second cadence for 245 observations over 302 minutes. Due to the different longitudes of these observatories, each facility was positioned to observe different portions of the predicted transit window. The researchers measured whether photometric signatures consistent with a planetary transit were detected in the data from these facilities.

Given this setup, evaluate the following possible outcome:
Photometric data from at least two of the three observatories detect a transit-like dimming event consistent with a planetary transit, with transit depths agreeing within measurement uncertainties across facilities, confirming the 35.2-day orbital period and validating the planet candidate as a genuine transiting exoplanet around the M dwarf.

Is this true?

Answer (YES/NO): YES